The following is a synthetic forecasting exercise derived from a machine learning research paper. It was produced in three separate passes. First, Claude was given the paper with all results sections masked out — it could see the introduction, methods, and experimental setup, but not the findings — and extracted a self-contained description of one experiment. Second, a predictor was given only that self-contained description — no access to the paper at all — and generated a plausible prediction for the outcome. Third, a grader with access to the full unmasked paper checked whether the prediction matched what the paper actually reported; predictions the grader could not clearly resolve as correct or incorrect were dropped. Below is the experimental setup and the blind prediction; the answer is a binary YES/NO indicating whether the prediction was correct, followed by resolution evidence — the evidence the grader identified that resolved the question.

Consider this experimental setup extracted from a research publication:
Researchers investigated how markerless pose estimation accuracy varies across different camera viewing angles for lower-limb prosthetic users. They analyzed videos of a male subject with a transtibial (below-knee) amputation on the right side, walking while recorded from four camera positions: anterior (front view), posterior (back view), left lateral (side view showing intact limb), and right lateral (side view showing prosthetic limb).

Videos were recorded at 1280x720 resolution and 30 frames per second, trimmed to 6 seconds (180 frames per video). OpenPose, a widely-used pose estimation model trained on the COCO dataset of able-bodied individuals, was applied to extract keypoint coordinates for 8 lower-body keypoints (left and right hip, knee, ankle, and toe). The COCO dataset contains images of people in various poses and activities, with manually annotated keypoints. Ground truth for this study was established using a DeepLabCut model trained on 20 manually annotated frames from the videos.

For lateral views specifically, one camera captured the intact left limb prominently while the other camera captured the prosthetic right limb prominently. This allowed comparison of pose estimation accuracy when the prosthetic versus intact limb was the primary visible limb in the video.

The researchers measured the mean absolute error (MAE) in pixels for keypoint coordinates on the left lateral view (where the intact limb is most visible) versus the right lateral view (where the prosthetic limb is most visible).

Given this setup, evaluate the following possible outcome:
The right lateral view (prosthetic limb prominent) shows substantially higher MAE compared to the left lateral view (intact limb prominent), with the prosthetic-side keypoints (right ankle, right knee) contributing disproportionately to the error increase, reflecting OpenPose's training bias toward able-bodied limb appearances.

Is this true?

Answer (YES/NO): YES